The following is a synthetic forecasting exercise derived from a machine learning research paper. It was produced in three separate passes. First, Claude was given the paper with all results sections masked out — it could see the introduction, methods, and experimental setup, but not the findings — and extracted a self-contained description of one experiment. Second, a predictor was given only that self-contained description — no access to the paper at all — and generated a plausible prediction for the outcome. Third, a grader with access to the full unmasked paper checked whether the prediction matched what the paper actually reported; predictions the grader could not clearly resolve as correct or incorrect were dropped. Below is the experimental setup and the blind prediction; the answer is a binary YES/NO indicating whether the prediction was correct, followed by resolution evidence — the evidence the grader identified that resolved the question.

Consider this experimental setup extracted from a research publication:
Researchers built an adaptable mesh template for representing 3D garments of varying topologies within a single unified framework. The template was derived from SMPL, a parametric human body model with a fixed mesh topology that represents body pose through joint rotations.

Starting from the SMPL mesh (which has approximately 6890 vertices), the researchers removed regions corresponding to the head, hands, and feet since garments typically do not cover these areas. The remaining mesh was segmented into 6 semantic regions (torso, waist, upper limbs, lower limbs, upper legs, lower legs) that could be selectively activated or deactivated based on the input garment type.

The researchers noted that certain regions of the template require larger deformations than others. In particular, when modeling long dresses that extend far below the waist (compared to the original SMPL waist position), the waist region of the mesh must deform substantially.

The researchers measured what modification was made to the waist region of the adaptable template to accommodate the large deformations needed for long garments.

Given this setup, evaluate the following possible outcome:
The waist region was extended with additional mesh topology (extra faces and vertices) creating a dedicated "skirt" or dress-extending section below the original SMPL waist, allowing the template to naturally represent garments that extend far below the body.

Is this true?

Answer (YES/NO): NO